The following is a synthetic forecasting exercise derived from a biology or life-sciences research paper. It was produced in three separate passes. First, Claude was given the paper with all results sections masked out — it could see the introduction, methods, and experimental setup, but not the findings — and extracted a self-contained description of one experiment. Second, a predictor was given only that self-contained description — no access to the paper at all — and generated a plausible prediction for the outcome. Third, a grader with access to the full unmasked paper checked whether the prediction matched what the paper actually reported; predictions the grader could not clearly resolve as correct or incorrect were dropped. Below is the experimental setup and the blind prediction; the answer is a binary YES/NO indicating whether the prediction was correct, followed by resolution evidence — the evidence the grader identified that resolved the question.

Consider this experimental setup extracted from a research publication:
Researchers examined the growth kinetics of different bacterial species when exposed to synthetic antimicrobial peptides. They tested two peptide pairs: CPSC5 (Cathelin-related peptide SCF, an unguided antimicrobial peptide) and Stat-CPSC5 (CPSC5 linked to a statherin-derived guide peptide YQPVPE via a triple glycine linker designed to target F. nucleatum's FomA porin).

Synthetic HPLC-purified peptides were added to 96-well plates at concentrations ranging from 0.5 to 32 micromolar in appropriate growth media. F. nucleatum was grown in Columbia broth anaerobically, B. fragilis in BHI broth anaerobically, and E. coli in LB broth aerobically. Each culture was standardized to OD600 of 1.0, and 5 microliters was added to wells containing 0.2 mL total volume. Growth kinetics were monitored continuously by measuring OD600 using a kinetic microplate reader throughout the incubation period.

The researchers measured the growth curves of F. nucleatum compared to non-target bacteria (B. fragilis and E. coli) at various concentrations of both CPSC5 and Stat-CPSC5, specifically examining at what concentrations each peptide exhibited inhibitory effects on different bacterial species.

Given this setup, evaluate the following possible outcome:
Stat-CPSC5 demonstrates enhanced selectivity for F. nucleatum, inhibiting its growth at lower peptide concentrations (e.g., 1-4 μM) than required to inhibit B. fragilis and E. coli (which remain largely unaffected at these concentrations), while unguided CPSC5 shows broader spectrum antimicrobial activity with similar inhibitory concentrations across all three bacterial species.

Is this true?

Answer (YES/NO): NO